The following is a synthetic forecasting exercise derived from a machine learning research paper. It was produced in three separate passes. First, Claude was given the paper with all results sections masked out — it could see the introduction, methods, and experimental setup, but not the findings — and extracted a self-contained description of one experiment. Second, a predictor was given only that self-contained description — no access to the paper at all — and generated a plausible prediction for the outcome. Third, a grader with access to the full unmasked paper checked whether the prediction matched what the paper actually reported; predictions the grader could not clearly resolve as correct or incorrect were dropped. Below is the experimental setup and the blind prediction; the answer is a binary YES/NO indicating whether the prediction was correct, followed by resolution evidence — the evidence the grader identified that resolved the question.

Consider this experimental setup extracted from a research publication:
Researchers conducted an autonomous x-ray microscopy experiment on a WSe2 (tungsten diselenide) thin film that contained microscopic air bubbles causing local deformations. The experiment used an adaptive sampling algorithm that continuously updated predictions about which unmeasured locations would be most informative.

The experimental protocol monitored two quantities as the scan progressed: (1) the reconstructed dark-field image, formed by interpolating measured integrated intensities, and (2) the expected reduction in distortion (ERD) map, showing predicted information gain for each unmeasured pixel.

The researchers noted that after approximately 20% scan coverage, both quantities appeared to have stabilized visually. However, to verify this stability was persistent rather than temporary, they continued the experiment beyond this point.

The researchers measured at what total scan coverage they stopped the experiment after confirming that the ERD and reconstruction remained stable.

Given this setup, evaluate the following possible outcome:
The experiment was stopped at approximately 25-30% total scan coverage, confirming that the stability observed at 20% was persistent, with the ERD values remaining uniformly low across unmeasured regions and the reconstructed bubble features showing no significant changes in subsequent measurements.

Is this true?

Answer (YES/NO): NO